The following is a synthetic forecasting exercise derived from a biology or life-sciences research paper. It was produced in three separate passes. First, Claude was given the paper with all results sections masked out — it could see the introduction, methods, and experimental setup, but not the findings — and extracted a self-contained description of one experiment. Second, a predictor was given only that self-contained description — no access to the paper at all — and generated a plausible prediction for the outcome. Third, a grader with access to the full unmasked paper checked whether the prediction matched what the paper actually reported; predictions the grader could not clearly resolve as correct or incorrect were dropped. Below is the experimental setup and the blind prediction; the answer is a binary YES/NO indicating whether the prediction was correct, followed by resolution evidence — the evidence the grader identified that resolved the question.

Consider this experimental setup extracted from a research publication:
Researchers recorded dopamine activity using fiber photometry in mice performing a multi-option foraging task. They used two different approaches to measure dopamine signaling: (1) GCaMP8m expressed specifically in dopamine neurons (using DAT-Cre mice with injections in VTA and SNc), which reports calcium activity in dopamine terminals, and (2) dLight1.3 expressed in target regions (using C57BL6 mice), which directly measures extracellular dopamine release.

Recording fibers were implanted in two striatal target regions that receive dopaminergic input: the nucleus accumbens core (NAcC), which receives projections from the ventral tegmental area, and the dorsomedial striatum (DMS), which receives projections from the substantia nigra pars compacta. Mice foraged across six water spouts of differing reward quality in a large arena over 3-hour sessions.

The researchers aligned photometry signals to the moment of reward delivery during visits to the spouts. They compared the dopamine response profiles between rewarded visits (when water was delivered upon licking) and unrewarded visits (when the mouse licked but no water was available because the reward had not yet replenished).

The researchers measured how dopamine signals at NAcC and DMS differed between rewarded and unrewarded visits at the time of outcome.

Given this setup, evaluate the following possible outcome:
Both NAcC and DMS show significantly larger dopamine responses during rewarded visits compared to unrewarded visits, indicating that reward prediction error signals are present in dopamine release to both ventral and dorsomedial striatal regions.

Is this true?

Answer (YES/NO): YES